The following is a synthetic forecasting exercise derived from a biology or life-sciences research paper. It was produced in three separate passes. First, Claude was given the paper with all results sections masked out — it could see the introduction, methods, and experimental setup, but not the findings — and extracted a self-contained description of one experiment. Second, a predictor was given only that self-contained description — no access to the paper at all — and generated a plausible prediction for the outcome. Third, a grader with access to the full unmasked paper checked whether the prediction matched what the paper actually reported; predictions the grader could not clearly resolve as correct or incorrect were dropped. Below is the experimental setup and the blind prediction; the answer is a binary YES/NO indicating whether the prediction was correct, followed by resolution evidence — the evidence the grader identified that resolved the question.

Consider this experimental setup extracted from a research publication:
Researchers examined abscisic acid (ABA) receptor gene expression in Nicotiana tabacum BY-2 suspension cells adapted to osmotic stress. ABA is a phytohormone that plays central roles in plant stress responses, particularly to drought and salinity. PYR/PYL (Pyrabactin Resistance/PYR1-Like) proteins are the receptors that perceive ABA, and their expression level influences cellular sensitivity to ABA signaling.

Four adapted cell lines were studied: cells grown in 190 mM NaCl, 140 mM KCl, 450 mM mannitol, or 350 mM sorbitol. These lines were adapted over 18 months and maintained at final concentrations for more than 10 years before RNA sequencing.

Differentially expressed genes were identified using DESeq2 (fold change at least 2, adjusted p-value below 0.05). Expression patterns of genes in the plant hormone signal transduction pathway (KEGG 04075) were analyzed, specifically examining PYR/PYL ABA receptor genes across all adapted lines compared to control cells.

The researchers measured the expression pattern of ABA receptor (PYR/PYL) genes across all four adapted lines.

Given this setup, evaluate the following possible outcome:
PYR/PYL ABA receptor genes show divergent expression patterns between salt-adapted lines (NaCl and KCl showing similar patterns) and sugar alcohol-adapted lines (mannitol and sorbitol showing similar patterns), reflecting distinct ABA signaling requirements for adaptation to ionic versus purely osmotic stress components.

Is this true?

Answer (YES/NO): NO